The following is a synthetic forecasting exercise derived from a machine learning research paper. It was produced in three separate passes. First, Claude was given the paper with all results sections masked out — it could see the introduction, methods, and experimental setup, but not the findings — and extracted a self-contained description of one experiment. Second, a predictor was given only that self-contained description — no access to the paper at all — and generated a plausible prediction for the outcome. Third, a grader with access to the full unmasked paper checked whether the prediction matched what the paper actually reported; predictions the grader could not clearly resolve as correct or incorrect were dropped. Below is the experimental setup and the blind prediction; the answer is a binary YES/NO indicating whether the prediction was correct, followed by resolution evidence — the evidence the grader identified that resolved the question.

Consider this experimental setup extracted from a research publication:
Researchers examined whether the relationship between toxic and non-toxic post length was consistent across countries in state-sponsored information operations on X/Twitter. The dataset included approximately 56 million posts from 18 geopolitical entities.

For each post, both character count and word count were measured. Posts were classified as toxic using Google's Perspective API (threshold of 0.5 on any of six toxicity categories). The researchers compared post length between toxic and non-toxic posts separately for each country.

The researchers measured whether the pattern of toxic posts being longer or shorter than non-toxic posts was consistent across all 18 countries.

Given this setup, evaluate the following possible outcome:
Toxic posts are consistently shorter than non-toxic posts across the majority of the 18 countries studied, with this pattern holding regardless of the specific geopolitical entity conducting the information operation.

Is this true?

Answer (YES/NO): NO